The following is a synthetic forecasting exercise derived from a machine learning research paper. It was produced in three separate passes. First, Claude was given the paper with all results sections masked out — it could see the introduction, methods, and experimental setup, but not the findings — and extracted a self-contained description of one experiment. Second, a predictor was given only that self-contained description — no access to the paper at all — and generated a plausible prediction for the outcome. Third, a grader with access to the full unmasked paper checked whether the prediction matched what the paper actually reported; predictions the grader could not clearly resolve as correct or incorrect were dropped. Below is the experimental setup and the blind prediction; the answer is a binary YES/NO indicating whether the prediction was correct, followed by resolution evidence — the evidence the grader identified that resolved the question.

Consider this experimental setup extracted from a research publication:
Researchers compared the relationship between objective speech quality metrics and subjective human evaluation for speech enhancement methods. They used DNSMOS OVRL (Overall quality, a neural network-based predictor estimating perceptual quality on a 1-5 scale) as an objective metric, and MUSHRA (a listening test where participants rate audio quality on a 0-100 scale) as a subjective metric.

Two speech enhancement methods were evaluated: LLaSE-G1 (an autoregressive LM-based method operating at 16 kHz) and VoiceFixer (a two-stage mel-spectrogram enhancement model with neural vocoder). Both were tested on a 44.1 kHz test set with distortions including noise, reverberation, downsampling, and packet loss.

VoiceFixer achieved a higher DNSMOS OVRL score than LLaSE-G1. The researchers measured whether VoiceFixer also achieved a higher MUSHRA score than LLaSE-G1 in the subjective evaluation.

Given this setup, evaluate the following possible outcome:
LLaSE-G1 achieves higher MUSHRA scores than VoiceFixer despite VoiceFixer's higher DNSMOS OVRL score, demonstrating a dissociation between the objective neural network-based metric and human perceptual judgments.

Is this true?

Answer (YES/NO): YES